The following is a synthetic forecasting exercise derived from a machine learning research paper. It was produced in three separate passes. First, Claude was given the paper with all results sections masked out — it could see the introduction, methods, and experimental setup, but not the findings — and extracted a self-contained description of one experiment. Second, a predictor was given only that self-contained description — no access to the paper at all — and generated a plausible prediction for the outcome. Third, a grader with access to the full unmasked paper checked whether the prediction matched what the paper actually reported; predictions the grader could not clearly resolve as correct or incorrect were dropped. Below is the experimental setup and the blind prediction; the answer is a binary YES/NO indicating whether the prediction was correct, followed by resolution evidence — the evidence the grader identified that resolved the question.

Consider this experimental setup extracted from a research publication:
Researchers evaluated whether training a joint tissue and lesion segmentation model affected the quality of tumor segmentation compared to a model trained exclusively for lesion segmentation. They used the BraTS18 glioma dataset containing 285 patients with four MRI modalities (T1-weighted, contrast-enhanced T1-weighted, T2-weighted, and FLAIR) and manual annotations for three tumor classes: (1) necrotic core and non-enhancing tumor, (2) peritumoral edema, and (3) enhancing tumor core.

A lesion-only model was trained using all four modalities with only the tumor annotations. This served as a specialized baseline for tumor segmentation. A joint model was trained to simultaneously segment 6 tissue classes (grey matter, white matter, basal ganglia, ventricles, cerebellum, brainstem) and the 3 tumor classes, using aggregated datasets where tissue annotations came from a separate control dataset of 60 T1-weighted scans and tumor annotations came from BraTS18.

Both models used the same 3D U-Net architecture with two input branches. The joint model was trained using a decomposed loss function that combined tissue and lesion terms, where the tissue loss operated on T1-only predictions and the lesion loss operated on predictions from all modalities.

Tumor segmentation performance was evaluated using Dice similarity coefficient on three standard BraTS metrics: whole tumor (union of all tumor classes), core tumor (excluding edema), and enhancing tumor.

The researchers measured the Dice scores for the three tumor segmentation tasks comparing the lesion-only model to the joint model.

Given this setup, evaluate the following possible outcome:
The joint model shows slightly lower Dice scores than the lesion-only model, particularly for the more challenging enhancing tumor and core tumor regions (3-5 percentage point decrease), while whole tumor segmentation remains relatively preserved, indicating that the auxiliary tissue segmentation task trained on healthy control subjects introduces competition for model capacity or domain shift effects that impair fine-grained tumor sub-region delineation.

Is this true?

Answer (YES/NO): NO